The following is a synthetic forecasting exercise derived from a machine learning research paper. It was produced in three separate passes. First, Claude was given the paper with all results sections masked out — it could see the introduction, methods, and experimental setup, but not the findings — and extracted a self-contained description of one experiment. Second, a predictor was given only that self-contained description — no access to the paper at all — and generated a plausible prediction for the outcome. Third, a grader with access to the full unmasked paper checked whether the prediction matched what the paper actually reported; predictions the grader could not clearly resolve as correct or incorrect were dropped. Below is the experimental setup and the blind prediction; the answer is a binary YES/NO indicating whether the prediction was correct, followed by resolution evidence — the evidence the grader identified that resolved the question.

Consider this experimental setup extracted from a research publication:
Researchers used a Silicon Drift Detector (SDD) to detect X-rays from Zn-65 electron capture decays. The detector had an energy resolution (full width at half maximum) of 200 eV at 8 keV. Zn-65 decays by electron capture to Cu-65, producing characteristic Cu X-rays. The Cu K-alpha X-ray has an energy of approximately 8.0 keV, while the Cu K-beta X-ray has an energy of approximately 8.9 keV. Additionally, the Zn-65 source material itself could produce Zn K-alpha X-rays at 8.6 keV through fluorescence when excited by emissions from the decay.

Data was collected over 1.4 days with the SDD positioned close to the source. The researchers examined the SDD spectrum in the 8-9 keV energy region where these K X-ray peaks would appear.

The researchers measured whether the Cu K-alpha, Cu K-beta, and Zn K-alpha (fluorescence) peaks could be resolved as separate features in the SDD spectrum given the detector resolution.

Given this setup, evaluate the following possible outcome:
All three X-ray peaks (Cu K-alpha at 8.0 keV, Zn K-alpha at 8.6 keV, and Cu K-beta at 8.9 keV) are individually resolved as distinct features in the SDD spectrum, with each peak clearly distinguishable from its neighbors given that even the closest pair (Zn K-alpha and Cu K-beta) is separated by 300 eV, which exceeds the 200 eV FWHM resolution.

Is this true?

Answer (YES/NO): YES